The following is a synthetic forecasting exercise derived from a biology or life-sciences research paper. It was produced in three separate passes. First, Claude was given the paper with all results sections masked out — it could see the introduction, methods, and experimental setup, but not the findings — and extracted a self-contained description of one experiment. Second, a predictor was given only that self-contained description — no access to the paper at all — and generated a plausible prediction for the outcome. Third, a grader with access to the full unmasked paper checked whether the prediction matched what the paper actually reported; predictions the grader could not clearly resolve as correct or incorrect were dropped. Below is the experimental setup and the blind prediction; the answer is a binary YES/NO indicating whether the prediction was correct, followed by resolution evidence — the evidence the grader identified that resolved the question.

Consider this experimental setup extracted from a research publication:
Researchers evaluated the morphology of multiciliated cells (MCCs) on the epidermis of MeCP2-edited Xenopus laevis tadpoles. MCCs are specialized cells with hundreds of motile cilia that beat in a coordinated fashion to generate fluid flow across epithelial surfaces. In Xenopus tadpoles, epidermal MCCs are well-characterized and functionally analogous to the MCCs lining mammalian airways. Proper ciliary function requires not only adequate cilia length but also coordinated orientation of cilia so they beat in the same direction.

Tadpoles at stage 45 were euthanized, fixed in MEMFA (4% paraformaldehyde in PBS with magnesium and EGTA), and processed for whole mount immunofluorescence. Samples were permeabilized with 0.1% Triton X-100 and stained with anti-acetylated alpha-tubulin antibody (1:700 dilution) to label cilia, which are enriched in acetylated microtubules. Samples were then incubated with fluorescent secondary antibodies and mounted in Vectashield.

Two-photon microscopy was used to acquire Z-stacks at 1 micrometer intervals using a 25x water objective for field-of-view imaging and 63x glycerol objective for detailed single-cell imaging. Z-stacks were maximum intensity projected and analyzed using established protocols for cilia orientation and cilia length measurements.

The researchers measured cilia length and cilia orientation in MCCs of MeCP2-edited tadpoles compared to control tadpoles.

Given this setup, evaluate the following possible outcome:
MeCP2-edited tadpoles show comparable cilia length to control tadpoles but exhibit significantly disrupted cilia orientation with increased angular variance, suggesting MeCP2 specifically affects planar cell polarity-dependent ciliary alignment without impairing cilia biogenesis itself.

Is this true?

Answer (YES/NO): NO